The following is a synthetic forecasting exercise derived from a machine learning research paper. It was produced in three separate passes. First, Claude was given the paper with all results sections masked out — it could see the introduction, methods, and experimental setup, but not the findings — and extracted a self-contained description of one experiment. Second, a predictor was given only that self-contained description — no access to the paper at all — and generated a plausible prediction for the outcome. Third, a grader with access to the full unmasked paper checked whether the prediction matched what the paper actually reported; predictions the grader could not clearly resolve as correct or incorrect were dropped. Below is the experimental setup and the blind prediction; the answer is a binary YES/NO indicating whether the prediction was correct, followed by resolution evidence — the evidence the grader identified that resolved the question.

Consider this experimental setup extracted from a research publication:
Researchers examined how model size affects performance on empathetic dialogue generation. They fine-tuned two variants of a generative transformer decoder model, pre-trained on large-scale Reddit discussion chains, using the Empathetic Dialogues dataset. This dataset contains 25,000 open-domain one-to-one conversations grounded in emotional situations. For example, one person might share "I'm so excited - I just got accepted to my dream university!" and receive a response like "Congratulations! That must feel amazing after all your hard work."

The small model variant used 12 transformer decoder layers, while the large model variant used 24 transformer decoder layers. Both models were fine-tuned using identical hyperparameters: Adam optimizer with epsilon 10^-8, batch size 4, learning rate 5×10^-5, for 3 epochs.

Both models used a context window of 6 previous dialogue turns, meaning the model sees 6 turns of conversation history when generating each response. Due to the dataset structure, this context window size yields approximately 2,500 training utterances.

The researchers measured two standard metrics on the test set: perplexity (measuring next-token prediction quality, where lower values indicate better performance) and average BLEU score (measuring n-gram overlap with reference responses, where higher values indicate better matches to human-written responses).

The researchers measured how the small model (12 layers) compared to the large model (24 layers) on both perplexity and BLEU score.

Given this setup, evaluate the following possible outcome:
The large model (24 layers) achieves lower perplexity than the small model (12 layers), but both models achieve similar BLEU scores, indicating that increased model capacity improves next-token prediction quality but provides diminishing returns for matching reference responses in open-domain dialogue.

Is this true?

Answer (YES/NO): YES